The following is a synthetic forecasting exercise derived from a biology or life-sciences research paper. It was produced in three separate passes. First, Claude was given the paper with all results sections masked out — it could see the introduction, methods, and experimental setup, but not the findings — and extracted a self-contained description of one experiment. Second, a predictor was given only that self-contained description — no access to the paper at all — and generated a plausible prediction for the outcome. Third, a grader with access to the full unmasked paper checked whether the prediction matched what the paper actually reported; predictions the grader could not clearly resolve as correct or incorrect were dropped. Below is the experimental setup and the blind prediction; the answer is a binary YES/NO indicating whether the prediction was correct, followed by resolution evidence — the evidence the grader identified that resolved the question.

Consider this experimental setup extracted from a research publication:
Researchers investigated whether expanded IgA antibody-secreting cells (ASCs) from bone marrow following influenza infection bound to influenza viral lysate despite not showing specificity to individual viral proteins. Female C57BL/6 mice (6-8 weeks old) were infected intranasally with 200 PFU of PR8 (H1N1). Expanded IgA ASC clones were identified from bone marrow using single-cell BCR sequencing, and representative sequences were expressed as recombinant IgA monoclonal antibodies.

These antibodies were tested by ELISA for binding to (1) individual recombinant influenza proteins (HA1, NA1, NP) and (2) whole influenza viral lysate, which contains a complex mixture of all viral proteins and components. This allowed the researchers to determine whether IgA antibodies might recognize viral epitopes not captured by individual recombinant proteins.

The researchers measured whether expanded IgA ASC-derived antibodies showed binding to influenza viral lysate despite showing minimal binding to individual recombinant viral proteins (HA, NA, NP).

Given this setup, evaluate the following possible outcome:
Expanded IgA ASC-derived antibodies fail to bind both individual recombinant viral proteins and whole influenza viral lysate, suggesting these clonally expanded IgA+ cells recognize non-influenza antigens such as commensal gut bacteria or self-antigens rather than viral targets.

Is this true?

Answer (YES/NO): YES